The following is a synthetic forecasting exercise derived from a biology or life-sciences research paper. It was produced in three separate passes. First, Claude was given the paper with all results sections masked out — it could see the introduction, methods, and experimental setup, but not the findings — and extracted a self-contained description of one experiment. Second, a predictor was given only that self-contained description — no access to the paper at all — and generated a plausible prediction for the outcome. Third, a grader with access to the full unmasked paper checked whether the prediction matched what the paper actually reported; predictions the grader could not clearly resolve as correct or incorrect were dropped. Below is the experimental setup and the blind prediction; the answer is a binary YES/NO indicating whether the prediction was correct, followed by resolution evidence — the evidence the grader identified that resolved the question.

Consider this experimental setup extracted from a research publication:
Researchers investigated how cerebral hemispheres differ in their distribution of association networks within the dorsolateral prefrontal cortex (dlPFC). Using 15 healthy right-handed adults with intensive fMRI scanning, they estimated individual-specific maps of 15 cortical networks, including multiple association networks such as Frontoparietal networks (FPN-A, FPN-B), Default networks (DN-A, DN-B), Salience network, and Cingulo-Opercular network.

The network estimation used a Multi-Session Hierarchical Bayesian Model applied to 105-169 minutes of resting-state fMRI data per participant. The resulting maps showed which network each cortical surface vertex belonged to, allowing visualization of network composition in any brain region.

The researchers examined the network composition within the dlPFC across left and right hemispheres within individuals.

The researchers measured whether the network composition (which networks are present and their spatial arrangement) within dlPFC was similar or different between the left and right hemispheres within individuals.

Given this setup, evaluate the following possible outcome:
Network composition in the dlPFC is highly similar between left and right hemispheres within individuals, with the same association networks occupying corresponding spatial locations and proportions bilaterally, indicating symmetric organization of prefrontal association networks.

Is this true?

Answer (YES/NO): NO